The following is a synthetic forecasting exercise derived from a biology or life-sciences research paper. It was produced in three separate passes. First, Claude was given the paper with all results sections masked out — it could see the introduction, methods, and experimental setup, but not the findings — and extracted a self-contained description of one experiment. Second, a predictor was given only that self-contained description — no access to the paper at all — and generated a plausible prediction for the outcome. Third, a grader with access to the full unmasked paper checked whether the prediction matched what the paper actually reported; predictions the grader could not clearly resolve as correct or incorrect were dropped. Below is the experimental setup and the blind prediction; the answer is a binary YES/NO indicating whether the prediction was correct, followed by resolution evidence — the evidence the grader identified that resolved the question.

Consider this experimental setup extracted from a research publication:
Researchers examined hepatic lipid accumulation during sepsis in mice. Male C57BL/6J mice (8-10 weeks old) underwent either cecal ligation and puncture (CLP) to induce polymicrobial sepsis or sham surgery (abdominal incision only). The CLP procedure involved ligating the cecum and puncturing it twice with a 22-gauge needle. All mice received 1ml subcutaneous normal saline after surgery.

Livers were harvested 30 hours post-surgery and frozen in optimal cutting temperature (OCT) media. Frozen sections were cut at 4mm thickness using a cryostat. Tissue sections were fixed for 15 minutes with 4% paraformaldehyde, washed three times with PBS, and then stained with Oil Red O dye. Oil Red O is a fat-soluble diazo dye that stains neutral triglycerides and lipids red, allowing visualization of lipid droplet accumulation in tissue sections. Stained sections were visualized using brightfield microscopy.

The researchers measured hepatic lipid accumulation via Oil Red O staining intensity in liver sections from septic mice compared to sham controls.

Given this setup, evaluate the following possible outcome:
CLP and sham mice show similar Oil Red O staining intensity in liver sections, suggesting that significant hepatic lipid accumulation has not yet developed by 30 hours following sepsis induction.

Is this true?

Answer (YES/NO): NO